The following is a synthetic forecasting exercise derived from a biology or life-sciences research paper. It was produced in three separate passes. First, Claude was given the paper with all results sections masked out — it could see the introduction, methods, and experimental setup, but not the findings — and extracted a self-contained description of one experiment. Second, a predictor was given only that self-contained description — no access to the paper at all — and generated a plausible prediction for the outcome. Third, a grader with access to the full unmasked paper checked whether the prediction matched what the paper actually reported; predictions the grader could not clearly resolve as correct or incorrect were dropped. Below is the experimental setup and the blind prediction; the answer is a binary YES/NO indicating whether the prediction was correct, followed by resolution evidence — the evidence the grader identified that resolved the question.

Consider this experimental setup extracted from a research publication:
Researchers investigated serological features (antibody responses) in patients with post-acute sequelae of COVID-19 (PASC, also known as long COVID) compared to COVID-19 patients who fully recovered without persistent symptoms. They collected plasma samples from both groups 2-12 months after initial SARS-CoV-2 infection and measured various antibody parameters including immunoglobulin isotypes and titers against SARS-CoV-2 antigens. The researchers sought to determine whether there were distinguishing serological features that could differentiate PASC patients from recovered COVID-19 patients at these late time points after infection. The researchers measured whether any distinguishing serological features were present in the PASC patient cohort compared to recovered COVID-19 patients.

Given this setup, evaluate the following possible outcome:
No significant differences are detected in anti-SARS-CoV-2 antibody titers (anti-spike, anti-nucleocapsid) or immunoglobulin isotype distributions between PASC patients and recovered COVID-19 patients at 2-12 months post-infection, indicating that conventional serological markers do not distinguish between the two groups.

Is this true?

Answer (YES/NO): YES